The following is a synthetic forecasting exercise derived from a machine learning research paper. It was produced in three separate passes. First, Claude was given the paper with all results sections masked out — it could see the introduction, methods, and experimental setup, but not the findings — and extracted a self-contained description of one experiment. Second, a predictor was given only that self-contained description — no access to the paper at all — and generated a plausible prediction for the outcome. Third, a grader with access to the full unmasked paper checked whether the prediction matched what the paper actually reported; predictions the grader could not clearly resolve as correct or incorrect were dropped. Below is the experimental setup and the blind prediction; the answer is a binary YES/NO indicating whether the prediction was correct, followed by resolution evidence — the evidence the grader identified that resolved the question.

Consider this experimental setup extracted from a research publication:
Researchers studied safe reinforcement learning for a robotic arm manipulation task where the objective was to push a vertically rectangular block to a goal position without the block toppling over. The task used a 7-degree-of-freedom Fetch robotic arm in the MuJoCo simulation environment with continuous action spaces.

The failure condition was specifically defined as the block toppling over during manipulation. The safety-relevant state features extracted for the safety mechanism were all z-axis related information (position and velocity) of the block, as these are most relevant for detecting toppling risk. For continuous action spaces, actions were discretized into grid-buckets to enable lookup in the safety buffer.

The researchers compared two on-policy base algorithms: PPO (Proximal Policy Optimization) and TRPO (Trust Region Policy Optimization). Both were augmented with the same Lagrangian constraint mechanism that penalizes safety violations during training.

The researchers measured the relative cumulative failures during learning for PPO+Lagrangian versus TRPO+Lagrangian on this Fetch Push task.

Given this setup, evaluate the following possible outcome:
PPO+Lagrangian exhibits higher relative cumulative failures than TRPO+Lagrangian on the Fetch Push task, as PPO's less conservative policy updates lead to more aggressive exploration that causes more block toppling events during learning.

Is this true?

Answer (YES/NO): NO